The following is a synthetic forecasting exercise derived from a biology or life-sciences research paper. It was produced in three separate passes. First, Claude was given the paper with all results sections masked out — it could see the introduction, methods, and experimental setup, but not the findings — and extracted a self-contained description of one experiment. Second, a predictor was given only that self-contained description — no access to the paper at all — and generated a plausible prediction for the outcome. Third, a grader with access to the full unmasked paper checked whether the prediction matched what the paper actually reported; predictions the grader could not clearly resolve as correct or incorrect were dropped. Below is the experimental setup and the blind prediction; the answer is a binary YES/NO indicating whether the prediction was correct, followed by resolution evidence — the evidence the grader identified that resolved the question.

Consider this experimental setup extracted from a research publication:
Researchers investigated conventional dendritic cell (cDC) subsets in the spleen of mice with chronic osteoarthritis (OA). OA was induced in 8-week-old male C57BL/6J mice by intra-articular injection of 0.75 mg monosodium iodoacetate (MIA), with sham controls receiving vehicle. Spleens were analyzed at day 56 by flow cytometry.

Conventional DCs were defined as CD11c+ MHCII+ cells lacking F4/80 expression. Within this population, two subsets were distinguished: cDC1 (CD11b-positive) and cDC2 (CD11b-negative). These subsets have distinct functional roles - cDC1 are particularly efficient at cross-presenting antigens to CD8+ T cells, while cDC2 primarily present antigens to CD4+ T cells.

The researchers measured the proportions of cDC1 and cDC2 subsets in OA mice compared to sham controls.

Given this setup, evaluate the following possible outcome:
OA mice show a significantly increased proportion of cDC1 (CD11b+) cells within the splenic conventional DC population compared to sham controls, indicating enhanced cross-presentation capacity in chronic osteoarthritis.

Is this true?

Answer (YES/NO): NO